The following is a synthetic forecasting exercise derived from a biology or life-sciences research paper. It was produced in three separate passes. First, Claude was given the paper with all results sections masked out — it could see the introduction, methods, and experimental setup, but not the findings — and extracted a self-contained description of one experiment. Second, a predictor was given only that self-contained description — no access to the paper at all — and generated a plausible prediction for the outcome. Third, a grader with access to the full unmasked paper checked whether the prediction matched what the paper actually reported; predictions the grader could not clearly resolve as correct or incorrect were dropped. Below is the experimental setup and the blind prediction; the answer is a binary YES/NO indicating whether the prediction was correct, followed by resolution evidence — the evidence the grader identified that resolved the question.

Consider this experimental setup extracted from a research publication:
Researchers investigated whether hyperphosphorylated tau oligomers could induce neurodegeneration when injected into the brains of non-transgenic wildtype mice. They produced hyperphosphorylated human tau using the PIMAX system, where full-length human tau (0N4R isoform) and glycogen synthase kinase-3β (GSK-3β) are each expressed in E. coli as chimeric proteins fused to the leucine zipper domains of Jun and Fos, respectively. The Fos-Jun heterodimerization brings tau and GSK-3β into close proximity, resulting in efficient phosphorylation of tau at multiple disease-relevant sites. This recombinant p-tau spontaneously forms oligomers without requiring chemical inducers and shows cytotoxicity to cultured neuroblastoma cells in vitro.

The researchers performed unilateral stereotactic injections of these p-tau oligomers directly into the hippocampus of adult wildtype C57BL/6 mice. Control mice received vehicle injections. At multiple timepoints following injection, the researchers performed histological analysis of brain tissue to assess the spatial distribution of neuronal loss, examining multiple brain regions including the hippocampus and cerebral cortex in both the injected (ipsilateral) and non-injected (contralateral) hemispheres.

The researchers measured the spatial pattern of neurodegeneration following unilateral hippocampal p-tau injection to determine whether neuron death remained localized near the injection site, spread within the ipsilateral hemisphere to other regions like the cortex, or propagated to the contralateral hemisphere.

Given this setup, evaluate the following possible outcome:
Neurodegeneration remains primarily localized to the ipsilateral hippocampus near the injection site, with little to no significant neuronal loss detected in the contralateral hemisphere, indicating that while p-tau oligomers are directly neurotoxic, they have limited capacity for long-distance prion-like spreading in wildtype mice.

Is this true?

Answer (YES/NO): NO